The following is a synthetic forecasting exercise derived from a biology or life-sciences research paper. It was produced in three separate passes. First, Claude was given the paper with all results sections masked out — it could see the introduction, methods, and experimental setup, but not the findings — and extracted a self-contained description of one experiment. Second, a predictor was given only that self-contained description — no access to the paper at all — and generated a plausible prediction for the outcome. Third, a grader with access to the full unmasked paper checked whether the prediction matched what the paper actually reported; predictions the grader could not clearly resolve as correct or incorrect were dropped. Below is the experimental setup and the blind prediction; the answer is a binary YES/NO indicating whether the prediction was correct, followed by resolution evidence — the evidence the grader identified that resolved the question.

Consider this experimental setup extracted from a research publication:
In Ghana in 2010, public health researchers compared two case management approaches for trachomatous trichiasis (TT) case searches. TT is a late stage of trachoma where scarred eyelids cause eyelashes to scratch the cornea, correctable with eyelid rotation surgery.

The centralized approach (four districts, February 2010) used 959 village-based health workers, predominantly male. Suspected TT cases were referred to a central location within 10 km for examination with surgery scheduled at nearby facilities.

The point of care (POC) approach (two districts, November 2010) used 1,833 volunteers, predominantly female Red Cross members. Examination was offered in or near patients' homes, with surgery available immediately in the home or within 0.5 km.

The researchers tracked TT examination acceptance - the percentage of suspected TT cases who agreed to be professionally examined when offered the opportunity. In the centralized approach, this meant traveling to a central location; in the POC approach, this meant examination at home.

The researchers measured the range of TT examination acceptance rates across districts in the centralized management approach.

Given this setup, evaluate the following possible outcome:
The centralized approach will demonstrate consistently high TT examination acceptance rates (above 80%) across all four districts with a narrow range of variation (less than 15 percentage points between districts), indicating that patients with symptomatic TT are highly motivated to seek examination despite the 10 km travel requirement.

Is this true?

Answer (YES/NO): NO